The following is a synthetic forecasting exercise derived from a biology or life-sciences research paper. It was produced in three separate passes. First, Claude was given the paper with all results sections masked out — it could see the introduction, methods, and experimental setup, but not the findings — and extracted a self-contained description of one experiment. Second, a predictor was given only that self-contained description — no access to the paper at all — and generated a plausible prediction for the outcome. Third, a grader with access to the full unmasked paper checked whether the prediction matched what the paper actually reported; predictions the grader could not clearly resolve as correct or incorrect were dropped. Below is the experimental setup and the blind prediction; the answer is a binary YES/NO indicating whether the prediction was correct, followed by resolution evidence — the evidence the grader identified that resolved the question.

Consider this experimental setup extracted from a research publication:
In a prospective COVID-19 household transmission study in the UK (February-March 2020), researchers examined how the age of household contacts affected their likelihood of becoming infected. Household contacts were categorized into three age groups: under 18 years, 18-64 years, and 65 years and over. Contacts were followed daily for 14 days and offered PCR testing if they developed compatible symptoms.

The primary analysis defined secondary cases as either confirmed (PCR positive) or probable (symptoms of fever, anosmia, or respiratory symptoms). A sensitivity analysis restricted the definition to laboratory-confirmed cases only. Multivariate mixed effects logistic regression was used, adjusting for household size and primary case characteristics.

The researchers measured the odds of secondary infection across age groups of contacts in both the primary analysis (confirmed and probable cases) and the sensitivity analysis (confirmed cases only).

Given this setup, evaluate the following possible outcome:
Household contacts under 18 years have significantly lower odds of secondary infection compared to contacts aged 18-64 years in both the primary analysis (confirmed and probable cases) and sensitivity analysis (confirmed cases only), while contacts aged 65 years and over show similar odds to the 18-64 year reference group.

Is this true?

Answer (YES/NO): NO